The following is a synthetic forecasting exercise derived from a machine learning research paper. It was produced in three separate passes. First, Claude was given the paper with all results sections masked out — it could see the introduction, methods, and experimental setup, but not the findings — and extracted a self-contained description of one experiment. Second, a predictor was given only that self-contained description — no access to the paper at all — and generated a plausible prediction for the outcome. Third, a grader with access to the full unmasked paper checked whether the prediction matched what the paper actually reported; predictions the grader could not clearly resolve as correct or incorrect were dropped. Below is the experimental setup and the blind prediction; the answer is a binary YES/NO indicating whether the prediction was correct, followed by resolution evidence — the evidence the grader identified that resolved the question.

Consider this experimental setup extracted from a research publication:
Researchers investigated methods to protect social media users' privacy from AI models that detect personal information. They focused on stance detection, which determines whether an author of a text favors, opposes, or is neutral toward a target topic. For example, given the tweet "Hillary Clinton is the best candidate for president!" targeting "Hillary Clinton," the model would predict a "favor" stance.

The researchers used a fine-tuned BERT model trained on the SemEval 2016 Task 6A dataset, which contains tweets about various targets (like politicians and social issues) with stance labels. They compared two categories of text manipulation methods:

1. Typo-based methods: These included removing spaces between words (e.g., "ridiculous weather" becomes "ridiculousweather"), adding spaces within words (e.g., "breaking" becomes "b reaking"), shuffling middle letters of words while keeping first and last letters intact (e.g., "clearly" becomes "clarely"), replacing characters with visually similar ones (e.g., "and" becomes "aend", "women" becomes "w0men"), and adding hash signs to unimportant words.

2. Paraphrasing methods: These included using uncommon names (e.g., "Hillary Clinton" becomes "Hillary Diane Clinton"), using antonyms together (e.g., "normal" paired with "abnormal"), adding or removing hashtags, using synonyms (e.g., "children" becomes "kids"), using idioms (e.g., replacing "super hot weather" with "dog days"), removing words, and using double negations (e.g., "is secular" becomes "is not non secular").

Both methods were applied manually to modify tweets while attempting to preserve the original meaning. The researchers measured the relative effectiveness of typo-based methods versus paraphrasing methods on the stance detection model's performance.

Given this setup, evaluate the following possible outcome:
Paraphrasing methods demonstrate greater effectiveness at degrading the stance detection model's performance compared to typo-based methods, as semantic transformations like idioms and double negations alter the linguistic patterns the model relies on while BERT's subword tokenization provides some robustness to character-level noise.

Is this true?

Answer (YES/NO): NO